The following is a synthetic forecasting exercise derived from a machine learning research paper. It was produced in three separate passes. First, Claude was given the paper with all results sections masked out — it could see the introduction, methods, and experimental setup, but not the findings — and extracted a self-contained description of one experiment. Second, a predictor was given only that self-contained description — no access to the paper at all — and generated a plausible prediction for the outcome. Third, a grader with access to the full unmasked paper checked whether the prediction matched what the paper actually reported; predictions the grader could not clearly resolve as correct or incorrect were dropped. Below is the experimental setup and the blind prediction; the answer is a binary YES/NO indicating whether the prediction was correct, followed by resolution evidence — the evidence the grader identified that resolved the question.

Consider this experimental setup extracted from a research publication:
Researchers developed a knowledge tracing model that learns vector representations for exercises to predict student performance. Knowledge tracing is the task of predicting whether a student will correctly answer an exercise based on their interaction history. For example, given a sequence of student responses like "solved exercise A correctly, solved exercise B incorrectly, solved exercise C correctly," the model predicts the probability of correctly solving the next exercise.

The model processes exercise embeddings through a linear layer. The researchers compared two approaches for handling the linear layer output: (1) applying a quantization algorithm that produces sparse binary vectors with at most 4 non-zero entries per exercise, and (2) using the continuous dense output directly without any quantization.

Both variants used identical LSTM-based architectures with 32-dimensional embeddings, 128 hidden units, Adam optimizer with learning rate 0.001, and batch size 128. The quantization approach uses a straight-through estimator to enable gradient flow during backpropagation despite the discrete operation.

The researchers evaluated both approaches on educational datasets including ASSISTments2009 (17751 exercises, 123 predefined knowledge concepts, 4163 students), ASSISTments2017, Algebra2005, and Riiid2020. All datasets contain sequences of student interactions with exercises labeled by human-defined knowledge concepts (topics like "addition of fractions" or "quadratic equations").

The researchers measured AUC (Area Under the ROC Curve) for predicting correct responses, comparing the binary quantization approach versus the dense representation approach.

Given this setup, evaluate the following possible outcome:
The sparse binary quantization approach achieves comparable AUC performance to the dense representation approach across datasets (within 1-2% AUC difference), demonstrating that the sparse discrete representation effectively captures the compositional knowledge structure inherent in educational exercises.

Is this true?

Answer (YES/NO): NO